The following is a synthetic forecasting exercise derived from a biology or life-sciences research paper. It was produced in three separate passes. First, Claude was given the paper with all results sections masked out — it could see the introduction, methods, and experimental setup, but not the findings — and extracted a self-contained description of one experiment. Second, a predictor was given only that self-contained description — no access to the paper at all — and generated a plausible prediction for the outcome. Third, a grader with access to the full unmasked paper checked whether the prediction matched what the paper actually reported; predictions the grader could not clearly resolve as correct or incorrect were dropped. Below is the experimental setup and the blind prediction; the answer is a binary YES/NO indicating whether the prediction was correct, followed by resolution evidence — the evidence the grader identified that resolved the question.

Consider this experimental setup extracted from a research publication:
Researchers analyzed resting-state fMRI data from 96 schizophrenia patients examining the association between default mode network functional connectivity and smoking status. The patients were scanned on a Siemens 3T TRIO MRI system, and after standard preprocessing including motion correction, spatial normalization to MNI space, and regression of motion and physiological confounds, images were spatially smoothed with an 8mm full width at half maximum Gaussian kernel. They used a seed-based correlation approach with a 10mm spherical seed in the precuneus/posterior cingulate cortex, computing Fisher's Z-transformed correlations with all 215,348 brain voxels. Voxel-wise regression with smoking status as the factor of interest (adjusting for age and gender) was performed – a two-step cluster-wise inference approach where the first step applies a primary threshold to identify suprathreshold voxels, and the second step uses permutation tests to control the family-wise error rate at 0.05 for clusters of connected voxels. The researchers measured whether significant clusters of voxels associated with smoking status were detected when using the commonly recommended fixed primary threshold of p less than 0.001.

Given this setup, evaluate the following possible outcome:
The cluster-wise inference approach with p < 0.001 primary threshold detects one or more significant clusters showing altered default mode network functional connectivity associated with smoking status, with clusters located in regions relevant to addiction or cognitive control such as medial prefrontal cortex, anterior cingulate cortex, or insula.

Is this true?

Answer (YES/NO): NO